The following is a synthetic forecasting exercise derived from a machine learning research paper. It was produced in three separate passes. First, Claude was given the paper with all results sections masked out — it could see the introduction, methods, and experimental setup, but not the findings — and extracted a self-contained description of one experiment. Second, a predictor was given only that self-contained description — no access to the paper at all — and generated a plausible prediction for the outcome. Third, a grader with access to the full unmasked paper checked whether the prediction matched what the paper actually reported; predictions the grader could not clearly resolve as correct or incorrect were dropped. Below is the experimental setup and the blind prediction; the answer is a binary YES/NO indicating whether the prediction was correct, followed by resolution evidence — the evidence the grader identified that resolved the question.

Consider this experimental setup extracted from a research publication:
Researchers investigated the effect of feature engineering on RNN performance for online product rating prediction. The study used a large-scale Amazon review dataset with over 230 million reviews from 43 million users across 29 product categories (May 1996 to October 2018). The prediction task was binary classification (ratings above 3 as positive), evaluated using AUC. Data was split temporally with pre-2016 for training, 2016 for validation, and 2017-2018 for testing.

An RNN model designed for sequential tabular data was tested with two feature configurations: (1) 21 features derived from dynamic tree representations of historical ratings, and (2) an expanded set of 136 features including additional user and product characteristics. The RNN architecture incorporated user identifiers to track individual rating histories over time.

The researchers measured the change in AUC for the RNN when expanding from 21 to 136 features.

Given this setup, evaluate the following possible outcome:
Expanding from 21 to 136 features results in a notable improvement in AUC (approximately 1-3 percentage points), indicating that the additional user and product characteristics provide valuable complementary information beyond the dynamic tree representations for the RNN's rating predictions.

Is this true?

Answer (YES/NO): NO